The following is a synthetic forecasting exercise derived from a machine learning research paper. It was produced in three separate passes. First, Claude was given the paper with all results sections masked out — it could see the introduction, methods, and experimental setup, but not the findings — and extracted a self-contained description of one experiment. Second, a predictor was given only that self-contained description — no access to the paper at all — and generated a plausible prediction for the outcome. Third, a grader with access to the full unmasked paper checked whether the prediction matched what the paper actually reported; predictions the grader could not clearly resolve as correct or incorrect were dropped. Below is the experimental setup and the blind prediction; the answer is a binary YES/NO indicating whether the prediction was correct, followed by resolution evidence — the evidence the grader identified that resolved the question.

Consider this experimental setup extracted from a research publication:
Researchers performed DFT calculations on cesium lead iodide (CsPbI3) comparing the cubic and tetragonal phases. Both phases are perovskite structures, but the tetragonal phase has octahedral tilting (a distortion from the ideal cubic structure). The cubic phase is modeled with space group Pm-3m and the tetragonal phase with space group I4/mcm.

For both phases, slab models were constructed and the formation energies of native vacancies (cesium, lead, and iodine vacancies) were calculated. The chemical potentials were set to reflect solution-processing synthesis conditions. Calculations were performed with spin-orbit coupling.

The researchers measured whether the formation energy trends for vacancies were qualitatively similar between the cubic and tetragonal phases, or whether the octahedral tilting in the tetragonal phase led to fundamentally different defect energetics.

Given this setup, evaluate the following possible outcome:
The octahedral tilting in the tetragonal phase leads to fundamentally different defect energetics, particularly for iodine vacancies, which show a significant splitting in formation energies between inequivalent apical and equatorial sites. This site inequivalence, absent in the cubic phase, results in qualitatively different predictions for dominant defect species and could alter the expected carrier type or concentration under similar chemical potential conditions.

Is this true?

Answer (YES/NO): NO